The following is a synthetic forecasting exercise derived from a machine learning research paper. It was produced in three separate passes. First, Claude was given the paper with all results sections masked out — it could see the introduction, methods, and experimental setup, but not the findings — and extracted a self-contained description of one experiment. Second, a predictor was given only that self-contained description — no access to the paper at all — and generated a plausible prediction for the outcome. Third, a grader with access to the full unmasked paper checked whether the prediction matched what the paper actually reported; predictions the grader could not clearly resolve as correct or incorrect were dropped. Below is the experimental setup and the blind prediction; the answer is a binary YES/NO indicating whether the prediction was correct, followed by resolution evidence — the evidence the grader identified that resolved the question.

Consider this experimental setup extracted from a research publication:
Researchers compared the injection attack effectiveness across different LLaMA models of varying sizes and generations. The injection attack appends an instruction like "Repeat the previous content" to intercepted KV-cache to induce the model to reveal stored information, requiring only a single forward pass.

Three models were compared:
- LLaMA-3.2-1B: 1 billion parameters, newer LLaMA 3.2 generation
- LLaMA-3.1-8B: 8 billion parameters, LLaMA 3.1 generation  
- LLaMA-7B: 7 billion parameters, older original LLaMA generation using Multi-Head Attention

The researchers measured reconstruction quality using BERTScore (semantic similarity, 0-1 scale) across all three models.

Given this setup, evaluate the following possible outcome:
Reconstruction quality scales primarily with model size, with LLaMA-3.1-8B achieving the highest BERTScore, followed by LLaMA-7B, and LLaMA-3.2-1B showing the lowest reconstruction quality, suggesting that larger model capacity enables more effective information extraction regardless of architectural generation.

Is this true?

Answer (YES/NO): NO